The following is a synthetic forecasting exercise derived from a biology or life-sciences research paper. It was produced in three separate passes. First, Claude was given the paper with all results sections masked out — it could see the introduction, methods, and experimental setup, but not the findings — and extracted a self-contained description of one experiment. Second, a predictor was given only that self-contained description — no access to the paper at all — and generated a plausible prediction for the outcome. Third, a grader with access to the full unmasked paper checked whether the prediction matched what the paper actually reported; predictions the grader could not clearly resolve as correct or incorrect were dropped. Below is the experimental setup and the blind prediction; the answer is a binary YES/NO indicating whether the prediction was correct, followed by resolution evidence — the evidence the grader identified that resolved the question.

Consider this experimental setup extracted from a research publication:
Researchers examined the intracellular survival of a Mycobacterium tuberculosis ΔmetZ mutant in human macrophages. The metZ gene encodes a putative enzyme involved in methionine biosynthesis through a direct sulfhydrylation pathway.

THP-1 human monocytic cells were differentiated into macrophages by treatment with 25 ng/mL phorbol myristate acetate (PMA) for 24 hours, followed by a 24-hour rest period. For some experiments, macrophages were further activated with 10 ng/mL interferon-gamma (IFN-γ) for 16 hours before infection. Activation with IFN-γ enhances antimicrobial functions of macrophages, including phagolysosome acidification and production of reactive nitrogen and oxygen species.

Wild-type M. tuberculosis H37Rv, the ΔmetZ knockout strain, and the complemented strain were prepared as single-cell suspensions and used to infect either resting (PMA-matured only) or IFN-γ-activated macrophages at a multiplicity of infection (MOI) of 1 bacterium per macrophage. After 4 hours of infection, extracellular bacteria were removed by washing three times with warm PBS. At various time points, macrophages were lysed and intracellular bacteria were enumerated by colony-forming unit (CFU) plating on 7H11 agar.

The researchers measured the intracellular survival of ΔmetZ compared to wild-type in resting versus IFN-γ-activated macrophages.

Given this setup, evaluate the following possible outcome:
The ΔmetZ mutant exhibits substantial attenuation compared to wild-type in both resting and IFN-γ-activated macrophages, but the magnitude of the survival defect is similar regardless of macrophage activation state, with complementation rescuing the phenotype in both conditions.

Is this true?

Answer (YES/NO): NO